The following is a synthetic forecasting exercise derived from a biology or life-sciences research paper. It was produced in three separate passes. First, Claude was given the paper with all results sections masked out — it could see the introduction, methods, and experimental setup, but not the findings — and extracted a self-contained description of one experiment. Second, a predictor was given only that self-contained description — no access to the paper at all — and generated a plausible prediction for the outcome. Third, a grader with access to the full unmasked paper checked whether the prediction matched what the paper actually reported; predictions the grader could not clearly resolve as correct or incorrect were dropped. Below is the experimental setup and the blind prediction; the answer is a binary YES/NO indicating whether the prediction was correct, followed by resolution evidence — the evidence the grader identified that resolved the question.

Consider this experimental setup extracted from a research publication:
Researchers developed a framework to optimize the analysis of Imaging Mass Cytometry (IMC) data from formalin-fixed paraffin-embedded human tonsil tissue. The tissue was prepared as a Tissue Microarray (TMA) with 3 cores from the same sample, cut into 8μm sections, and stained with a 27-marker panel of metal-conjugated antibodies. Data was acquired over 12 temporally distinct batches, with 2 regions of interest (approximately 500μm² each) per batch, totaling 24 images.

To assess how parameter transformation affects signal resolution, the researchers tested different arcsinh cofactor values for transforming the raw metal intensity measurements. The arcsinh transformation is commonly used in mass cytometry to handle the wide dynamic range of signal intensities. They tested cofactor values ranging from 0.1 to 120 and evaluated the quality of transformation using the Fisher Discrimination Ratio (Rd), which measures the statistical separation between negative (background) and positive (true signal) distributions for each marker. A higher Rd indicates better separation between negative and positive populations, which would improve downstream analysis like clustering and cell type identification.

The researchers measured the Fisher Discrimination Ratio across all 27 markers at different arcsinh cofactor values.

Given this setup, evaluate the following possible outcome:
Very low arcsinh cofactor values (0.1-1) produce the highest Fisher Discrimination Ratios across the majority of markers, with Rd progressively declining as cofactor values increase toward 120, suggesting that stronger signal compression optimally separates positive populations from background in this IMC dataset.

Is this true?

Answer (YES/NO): NO